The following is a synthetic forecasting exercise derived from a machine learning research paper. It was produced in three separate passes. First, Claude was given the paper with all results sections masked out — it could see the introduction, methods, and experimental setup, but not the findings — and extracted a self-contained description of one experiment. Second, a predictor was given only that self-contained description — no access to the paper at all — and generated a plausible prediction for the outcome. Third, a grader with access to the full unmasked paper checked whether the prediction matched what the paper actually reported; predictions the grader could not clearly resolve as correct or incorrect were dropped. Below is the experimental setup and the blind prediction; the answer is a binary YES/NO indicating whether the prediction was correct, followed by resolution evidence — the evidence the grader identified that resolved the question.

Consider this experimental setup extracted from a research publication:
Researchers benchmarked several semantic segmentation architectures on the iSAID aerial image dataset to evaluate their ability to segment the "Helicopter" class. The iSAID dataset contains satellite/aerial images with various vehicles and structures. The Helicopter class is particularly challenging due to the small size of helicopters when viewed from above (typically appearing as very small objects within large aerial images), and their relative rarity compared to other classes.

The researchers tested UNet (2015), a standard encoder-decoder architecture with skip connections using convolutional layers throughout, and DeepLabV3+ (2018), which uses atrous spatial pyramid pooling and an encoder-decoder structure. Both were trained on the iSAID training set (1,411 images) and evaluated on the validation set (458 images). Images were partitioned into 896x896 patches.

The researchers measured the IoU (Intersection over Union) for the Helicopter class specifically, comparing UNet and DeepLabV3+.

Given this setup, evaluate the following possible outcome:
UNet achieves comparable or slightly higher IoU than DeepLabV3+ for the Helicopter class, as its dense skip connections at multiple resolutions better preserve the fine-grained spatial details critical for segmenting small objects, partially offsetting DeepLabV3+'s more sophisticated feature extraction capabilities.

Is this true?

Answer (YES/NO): YES